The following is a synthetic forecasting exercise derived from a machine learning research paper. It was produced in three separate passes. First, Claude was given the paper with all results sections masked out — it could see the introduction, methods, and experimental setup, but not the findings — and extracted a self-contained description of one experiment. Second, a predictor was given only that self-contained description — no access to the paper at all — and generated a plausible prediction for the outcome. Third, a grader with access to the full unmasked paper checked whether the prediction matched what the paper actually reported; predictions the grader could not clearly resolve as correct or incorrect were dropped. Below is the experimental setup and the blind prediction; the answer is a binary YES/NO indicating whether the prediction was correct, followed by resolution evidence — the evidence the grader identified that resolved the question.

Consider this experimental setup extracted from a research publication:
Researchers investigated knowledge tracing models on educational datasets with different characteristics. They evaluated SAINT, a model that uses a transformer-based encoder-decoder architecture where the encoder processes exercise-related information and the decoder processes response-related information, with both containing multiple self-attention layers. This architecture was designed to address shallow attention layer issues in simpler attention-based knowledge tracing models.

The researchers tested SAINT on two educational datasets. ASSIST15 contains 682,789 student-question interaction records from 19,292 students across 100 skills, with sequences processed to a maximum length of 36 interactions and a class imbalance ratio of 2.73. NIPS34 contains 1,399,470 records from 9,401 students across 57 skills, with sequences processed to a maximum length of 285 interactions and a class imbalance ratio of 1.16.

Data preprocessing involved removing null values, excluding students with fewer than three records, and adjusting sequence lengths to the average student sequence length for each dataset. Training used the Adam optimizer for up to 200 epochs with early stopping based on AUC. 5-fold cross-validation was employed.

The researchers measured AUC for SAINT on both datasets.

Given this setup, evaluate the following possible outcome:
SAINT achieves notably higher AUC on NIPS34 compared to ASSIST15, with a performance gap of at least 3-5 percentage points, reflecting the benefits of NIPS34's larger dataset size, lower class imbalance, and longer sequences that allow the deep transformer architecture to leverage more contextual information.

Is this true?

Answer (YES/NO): YES